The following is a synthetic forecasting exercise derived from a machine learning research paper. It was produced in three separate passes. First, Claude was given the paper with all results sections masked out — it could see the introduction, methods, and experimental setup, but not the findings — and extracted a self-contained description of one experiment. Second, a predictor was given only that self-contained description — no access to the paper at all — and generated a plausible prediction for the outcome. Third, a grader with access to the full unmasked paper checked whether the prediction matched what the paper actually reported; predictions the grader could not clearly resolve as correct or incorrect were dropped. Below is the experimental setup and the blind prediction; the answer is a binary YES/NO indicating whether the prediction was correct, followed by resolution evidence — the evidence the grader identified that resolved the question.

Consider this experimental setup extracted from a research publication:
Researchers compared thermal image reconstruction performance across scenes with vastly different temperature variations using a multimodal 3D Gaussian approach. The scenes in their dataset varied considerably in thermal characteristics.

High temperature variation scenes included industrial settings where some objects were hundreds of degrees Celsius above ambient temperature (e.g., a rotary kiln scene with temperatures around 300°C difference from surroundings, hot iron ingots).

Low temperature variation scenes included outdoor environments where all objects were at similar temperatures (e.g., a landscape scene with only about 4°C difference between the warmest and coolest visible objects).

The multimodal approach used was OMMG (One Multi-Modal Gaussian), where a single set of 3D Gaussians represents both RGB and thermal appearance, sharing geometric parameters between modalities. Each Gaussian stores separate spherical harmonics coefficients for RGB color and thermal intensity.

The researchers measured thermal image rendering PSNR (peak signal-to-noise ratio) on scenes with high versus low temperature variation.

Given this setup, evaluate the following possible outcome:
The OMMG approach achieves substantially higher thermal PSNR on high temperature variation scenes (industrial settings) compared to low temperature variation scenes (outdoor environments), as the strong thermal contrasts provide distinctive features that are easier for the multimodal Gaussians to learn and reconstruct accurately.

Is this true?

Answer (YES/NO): YES